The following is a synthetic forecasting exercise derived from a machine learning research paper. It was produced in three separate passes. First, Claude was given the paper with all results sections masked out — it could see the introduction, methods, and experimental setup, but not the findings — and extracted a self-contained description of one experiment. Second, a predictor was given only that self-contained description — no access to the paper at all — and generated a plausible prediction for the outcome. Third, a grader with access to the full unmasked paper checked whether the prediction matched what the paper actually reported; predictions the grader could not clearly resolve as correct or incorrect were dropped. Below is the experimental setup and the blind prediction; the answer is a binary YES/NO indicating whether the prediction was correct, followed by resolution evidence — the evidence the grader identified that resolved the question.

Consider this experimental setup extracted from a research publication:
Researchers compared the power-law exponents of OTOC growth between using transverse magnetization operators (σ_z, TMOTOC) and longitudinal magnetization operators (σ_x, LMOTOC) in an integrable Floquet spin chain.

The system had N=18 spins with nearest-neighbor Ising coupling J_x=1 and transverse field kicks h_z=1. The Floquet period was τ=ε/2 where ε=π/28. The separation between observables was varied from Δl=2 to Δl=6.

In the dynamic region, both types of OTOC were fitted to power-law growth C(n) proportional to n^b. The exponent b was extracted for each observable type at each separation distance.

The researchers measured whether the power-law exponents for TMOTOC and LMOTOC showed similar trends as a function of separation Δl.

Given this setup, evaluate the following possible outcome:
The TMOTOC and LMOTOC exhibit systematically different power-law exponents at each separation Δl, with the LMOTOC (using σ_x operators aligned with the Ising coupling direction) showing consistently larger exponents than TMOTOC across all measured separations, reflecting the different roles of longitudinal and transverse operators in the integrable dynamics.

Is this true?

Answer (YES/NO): YES